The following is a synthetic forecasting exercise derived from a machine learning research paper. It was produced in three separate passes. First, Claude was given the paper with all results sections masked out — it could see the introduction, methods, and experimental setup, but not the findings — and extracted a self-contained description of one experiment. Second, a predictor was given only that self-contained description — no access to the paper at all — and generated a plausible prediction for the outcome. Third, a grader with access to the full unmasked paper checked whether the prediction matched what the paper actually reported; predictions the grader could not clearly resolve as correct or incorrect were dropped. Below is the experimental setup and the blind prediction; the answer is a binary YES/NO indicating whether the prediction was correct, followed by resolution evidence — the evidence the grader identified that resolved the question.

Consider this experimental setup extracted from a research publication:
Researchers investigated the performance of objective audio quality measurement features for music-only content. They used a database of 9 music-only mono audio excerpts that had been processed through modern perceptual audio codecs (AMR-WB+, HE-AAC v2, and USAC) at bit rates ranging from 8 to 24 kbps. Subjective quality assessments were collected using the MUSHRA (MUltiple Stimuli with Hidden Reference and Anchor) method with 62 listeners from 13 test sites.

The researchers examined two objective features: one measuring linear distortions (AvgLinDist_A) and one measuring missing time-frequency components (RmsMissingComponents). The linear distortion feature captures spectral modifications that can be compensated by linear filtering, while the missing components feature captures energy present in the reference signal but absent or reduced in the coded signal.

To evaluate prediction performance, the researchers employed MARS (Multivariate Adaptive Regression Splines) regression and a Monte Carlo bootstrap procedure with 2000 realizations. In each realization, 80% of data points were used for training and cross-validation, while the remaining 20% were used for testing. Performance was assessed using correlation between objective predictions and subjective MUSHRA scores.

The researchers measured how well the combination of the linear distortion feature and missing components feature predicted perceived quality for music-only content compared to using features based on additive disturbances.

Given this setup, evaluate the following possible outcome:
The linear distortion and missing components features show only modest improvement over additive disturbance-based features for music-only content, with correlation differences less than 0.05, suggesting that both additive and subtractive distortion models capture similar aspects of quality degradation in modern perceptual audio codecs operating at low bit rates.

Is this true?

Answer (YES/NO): NO